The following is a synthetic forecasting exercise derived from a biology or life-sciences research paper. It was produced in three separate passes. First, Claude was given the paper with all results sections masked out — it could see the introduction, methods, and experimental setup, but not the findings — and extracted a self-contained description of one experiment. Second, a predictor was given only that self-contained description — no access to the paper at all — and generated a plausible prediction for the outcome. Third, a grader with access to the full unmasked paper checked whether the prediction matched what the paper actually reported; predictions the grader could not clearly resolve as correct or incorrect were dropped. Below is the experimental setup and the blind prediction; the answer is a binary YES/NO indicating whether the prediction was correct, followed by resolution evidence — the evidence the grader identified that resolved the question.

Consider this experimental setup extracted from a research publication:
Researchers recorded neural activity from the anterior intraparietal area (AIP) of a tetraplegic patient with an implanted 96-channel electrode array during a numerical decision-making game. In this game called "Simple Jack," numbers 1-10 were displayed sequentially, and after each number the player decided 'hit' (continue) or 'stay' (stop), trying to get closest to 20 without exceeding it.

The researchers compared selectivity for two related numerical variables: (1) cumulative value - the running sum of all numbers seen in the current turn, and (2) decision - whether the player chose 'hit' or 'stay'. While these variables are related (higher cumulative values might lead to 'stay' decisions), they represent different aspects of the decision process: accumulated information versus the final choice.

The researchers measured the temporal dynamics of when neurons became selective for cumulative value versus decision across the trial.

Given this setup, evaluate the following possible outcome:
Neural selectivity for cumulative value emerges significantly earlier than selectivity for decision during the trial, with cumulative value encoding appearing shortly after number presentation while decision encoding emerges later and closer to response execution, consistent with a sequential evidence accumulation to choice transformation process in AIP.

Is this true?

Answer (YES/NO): YES